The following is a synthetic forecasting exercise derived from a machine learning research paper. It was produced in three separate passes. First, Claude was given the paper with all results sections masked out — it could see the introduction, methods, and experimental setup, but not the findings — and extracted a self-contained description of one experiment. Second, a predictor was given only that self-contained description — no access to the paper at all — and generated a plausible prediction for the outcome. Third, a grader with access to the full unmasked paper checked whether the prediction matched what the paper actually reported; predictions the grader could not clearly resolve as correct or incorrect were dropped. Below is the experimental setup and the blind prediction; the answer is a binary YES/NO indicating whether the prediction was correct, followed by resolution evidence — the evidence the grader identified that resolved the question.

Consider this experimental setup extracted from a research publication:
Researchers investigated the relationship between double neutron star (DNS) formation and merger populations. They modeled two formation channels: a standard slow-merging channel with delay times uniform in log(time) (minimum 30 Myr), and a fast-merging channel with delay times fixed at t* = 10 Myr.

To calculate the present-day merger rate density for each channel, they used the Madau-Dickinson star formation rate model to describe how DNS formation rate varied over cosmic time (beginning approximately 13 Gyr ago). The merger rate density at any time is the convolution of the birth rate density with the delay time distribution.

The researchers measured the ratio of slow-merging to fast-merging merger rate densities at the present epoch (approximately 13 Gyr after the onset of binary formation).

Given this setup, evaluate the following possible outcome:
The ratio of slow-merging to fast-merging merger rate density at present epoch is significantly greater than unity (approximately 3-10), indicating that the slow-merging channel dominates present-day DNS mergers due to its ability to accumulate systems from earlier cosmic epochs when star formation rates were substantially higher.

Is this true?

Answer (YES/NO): NO